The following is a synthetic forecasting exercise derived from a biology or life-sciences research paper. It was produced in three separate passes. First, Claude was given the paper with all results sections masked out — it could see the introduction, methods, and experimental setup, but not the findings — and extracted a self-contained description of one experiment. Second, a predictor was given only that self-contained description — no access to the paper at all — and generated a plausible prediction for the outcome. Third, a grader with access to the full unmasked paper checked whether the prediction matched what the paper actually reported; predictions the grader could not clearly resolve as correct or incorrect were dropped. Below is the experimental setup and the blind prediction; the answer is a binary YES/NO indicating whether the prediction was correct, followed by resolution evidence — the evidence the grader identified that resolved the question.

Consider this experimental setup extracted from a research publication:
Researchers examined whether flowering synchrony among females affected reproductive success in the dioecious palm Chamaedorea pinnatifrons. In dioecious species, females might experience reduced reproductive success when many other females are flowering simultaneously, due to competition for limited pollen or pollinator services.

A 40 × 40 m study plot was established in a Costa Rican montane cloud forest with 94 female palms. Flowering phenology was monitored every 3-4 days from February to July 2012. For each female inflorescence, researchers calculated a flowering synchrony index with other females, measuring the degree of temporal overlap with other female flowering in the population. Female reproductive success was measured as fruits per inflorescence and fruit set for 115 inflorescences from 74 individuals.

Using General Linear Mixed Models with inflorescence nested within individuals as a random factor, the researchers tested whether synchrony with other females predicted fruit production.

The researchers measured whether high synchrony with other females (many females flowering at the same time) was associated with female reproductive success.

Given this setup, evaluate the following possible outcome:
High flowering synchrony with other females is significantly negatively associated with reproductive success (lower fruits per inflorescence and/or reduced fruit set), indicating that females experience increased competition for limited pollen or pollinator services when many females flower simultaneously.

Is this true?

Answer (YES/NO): NO